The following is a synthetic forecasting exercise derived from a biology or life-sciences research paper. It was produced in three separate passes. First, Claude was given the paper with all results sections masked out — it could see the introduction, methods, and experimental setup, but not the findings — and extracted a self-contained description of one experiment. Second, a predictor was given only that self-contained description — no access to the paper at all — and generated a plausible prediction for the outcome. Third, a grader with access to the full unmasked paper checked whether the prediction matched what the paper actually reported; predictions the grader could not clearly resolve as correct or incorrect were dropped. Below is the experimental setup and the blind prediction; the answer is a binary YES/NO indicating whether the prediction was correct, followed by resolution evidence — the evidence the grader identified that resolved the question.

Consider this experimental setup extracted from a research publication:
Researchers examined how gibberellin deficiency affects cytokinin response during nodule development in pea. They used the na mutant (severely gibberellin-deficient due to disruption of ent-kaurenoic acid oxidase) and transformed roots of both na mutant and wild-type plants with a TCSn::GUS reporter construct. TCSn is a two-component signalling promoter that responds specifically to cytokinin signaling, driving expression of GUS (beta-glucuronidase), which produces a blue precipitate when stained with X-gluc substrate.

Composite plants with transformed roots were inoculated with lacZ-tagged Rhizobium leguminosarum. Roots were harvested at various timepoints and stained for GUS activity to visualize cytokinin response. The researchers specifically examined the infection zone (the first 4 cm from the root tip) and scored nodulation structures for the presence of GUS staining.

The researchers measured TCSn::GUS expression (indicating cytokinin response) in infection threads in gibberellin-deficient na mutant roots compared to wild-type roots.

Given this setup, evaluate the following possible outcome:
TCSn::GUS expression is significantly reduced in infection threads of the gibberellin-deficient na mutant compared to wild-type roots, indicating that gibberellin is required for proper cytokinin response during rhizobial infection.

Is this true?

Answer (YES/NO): NO